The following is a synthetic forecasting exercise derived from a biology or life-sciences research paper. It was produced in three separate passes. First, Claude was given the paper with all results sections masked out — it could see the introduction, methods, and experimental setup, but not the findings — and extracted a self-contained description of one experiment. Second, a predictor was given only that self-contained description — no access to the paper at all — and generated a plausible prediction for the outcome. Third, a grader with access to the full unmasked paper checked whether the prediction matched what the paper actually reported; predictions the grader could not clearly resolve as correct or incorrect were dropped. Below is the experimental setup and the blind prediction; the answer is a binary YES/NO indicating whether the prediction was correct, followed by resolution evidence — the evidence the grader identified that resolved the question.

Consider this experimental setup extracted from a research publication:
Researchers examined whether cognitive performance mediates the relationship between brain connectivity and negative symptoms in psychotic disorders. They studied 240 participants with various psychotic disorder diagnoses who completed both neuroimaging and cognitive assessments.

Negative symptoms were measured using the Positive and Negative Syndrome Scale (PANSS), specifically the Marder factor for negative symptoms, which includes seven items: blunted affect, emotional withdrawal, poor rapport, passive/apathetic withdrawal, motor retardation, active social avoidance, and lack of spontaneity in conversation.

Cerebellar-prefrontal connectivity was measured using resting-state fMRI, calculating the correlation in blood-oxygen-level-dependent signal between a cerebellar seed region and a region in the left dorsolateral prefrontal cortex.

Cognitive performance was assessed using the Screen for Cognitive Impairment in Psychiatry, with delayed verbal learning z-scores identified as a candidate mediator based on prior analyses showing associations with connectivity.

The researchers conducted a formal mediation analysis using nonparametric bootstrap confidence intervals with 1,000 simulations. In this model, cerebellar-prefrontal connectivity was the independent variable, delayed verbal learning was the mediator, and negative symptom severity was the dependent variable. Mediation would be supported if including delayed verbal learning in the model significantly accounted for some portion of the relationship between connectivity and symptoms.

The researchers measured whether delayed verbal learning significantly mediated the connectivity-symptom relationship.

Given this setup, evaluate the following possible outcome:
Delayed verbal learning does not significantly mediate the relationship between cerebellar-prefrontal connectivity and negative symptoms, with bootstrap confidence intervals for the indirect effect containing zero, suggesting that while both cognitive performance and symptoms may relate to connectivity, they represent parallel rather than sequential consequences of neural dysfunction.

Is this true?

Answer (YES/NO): NO